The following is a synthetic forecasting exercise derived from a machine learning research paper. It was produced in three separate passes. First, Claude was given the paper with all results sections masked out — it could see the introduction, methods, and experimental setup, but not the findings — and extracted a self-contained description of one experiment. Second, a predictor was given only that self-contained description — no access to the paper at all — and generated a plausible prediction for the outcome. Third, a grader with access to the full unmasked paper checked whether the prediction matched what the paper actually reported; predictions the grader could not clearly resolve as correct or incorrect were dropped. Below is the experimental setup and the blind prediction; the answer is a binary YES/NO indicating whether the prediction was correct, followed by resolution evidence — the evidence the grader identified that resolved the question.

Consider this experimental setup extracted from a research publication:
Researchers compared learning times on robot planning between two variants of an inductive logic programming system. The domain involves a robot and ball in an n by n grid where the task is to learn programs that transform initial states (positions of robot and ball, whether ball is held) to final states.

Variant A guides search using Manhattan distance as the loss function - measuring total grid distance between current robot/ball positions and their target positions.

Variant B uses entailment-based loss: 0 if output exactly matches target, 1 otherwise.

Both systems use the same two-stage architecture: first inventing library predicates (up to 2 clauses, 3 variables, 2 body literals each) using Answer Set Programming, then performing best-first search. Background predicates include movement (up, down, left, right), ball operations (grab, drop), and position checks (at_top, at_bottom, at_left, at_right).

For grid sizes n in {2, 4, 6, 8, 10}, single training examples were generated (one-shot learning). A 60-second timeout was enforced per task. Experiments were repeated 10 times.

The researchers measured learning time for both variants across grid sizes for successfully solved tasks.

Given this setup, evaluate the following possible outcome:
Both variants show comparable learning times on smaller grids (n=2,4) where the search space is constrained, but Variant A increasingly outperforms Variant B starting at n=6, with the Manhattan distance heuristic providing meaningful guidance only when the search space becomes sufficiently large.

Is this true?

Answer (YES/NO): NO